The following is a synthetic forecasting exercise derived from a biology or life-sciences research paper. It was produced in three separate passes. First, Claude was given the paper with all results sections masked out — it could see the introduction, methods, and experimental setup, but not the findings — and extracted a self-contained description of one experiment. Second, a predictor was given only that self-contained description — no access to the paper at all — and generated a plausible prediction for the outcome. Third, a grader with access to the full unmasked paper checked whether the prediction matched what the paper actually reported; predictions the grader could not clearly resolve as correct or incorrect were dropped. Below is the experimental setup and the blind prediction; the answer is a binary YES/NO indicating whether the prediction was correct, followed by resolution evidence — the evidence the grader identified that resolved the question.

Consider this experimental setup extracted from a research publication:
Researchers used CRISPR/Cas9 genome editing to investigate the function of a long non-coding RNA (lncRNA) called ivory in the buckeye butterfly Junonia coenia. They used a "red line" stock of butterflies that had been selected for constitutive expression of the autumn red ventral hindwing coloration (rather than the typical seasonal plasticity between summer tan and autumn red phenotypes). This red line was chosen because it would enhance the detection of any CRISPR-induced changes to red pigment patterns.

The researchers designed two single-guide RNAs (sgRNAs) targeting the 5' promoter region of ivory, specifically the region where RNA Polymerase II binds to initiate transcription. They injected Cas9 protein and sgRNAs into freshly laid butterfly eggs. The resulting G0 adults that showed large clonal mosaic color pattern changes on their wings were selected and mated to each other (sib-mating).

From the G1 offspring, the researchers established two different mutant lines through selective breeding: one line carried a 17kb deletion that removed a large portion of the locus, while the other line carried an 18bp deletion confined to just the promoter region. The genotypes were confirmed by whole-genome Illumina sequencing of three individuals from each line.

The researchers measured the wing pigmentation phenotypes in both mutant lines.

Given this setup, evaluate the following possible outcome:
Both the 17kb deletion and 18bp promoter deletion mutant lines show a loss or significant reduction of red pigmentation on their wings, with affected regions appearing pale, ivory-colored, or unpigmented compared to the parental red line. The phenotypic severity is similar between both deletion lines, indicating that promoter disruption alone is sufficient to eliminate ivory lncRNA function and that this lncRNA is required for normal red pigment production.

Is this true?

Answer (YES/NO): NO